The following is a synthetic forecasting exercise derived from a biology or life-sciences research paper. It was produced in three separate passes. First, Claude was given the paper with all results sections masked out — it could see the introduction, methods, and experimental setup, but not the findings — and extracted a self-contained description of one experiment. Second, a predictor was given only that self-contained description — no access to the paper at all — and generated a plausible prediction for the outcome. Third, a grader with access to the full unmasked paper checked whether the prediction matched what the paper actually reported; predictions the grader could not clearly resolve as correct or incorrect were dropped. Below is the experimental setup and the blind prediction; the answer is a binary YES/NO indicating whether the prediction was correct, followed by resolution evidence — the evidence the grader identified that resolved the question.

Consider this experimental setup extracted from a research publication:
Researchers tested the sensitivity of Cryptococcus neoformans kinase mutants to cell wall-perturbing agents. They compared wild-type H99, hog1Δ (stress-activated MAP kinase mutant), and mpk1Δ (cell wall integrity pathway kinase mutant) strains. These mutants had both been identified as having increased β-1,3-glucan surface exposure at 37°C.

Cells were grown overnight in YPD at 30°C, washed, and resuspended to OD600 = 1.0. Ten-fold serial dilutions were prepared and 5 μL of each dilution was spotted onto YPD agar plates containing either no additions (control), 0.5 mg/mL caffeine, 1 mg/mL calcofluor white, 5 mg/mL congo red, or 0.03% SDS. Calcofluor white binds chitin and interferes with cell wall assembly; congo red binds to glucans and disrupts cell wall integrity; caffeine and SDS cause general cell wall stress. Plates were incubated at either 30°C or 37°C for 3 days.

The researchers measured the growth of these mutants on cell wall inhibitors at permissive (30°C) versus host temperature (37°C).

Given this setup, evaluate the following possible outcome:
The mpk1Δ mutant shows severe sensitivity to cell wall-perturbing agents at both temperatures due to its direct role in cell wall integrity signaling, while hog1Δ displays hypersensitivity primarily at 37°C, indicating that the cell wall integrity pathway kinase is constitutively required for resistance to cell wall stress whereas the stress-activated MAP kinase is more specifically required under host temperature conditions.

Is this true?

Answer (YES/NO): NO